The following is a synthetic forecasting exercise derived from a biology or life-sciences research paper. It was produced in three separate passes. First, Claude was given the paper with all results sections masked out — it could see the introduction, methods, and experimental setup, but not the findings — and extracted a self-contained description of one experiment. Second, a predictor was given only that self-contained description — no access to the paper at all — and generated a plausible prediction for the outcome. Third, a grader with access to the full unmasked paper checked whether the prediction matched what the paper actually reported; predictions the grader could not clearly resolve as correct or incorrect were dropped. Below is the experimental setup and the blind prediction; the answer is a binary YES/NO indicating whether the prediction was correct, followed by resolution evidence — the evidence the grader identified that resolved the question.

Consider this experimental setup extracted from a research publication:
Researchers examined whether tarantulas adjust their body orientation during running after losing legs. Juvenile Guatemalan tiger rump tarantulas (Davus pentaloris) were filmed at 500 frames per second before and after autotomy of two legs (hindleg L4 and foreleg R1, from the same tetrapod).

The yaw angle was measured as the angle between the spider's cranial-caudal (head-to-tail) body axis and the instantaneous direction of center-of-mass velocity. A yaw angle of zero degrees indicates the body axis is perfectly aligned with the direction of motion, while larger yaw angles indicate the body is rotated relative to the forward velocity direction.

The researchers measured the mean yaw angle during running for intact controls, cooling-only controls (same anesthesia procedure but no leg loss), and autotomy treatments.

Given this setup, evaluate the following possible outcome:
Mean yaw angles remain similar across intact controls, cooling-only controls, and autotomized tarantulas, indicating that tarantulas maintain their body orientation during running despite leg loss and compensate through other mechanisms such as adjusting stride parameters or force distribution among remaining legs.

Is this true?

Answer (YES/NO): NO